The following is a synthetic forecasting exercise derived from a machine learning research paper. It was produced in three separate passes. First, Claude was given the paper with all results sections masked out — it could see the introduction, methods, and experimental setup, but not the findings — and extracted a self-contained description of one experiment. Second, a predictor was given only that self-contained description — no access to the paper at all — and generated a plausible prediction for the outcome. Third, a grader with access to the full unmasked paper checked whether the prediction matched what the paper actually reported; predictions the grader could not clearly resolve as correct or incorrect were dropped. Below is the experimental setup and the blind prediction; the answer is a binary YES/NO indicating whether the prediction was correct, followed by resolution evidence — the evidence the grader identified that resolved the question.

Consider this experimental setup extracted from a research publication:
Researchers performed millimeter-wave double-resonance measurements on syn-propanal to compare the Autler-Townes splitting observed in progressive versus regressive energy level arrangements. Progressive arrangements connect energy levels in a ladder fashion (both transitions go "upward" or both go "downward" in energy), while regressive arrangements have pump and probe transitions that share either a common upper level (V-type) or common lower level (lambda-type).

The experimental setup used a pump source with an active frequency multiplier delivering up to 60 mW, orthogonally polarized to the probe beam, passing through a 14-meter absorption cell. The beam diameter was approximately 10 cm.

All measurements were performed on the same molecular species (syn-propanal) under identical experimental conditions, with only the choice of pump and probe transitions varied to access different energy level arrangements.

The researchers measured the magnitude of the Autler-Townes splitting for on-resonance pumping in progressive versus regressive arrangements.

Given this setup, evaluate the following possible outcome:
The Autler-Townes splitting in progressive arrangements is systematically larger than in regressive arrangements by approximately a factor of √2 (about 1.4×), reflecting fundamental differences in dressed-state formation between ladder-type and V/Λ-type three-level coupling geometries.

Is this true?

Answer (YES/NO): NO